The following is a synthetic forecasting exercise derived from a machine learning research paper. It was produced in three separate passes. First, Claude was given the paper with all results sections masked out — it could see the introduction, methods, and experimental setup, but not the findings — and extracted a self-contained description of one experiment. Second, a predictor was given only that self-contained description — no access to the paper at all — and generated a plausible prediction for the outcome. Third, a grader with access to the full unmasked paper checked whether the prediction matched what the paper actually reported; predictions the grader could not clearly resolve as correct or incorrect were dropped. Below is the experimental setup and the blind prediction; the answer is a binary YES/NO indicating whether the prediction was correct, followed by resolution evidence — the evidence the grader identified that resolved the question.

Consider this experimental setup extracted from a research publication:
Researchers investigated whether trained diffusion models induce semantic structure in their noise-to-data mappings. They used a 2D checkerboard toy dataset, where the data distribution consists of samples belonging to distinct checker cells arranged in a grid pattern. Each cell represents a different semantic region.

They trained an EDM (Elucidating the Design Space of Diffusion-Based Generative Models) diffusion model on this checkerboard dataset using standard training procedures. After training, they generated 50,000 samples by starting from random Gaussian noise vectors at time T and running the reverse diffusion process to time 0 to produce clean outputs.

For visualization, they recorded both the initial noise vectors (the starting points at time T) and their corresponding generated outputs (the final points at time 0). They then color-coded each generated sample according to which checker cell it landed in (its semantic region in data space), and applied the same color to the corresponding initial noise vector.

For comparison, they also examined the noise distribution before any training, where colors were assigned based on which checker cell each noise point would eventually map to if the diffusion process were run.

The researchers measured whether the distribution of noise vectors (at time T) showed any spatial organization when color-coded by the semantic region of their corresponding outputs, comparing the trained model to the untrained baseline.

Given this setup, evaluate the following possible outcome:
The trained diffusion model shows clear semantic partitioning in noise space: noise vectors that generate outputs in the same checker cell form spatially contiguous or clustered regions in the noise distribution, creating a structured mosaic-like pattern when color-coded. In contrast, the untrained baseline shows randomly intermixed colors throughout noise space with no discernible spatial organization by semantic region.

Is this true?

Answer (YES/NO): YES